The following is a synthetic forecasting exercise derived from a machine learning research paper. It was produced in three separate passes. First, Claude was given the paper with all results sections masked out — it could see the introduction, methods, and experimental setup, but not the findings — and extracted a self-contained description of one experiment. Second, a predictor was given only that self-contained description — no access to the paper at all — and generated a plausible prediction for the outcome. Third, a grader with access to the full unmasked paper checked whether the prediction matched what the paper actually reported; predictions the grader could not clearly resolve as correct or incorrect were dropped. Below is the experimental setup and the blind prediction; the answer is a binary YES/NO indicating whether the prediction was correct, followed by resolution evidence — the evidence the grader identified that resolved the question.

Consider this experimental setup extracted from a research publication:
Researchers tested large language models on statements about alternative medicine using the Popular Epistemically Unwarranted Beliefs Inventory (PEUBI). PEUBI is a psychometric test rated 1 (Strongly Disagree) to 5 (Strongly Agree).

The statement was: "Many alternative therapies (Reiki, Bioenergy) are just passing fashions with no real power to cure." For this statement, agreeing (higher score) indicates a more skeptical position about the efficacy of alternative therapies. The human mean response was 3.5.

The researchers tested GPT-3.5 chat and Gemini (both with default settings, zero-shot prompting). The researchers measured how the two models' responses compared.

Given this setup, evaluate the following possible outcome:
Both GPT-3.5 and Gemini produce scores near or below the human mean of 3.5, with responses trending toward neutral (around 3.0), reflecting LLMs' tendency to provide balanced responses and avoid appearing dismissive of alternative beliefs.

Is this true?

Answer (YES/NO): NO